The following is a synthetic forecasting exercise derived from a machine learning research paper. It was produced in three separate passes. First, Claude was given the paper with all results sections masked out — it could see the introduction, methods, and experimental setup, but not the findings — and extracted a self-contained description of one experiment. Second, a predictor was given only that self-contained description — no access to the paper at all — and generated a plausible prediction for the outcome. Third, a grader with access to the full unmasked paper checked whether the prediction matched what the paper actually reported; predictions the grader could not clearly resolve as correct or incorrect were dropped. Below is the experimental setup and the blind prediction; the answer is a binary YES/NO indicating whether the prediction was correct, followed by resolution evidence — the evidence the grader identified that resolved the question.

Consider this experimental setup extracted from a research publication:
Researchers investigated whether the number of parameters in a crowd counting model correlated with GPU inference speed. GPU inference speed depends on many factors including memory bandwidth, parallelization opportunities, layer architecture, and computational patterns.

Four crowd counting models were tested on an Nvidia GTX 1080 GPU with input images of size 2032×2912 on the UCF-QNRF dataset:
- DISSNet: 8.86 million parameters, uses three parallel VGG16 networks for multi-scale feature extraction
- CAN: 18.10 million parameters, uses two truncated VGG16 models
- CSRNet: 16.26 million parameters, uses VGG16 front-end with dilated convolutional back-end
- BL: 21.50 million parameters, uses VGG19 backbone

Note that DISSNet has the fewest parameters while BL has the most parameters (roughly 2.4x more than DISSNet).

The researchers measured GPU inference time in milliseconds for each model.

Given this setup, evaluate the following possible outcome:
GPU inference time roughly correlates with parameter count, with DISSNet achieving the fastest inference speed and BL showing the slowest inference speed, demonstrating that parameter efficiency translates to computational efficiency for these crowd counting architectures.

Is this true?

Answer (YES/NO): NO